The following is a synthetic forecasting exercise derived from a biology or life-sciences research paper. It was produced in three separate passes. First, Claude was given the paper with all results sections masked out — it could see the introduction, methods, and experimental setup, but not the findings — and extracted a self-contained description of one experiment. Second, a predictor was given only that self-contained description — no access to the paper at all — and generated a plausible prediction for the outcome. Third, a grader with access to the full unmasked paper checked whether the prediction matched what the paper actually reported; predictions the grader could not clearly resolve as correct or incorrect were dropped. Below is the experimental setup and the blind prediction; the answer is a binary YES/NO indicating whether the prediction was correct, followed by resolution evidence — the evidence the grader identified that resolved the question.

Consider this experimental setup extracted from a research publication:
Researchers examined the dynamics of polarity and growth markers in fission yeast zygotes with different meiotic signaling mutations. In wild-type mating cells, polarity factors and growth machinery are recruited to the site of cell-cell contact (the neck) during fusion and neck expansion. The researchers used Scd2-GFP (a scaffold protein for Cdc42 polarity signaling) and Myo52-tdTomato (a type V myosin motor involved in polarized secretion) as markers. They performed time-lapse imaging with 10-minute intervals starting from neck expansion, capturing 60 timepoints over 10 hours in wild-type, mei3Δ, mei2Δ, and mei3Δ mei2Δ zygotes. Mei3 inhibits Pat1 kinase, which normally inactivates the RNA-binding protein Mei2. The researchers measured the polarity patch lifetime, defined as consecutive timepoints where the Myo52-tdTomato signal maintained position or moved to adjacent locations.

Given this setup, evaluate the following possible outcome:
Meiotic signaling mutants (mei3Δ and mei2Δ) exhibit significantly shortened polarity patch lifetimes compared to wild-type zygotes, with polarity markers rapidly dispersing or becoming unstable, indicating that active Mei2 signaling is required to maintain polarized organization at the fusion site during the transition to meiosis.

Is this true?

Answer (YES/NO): NO